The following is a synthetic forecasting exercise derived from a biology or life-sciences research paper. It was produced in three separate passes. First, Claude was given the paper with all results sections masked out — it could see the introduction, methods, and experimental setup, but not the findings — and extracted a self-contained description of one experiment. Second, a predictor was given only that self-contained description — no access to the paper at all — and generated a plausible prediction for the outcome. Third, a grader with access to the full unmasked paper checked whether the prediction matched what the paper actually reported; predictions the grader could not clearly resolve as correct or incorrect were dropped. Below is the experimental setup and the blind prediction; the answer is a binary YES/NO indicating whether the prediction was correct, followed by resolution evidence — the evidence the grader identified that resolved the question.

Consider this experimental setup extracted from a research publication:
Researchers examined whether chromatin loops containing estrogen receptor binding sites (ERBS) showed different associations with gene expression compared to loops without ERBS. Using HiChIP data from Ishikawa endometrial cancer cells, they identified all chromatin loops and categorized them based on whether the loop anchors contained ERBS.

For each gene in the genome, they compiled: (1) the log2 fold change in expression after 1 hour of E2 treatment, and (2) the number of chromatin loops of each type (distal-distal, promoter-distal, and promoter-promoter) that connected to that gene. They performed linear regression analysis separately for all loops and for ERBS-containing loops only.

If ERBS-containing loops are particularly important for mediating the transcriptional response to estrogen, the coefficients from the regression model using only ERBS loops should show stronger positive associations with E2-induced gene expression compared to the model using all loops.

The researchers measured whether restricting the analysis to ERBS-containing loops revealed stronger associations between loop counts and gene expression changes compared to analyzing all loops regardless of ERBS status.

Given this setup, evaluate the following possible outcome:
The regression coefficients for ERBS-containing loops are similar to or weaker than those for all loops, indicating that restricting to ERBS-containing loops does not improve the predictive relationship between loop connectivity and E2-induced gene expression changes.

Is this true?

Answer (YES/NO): NO